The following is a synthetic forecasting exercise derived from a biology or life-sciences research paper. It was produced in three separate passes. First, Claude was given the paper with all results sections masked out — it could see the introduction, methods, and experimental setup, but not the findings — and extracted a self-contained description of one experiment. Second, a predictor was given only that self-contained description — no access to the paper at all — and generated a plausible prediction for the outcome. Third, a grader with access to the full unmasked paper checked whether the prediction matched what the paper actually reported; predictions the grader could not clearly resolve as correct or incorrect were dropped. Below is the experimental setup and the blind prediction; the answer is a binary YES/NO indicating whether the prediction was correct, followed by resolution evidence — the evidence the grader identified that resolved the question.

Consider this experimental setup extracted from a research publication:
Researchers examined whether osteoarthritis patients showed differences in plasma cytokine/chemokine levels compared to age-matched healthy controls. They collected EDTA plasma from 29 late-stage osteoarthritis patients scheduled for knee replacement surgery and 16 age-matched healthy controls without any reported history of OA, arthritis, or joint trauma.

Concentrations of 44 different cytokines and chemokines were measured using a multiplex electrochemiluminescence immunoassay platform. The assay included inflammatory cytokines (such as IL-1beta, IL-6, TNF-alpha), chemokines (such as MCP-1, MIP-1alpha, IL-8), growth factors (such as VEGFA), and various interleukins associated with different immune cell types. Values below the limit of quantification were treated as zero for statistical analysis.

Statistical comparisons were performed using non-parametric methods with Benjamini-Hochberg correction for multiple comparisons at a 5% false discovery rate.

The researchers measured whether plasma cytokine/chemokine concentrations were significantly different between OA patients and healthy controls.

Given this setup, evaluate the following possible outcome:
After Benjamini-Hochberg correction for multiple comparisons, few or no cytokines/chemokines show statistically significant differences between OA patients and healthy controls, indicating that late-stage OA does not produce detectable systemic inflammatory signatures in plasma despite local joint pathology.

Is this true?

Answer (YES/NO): YES